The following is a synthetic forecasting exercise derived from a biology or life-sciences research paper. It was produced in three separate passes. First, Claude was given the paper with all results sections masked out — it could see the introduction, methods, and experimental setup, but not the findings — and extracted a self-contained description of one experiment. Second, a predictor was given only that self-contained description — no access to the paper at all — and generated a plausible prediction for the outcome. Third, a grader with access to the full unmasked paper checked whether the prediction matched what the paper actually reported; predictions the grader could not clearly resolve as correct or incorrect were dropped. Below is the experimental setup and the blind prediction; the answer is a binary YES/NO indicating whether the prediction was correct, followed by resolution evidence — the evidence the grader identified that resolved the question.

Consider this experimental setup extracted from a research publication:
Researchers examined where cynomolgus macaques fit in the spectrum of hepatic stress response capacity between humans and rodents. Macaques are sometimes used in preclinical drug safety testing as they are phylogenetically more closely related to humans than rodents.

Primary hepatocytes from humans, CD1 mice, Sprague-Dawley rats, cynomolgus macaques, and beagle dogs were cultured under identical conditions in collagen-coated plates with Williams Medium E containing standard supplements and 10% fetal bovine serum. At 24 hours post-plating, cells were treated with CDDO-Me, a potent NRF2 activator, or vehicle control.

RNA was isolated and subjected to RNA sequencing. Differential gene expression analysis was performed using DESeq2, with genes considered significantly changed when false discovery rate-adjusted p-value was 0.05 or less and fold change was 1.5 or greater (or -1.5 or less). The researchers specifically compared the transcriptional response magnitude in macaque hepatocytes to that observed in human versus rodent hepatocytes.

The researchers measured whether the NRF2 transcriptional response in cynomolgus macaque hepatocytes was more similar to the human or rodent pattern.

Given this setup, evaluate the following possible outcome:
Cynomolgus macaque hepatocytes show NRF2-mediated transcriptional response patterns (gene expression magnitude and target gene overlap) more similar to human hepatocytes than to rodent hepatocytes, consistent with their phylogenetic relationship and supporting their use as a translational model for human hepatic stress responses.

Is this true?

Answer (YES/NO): YES